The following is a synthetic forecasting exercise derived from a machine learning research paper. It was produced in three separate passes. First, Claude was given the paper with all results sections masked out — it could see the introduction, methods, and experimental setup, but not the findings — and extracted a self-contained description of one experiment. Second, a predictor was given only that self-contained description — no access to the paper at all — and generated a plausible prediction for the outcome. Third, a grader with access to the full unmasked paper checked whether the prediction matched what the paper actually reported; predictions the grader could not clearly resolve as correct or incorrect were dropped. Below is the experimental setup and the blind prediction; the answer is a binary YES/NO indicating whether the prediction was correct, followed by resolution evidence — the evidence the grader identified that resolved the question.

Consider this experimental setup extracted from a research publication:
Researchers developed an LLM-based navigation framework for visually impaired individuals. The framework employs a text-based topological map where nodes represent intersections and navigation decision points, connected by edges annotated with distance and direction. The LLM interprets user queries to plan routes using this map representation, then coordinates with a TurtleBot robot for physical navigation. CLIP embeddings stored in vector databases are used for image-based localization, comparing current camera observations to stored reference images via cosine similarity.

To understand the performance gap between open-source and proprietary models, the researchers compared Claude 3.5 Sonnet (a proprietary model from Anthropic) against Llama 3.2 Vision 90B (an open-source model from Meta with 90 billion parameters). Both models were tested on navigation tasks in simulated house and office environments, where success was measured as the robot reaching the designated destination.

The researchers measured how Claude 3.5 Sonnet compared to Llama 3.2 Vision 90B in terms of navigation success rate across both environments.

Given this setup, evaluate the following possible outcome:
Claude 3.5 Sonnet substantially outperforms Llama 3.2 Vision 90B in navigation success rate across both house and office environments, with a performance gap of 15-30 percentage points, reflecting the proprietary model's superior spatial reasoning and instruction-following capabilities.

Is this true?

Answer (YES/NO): NO